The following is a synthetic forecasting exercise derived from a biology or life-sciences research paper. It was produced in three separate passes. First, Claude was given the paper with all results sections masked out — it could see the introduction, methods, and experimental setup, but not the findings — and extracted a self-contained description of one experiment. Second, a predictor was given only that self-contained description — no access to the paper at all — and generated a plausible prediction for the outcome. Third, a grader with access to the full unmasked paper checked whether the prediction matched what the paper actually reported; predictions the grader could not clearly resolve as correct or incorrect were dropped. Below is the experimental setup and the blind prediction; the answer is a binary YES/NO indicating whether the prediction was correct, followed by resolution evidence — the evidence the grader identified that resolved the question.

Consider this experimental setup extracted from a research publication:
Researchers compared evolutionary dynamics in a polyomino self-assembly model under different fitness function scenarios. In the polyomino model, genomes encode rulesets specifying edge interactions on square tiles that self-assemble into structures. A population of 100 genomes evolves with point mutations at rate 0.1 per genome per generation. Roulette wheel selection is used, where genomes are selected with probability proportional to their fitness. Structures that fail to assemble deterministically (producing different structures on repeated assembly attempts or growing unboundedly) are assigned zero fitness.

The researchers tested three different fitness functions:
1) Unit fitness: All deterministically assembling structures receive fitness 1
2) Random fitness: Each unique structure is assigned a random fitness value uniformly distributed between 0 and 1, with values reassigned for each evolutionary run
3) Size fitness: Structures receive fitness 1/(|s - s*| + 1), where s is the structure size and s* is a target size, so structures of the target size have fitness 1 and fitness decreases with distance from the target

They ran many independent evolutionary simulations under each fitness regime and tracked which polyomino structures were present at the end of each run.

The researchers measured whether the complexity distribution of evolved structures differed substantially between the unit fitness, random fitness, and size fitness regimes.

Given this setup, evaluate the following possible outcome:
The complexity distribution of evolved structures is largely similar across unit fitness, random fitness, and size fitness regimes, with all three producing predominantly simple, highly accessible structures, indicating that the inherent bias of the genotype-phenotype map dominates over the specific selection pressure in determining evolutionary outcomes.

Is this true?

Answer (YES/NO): YES